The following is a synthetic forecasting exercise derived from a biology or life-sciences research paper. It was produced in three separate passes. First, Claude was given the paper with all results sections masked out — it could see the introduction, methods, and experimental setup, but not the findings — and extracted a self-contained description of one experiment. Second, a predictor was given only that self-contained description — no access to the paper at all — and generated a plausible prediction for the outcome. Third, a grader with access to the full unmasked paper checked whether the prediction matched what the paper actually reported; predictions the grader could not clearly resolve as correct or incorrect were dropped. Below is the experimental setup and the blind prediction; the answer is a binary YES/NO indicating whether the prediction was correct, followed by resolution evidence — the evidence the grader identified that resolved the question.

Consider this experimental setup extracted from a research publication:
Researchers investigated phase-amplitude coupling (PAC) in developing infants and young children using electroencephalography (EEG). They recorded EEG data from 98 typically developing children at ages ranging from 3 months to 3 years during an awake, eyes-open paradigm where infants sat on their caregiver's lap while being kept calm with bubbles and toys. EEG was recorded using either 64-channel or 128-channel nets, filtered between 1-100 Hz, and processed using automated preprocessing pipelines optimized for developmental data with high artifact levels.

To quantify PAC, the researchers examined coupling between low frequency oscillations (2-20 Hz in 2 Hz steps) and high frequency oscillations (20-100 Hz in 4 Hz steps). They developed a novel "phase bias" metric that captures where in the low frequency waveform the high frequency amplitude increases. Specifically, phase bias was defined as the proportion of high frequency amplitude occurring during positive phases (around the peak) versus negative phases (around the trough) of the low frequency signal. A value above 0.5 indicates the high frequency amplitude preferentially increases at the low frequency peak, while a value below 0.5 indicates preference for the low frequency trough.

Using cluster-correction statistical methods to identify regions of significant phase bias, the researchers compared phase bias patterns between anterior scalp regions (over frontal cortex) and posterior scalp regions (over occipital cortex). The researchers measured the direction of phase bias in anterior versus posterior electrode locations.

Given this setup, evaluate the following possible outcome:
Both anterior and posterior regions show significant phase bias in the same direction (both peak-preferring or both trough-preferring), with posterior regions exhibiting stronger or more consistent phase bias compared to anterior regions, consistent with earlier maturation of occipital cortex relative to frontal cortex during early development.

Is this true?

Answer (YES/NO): NO